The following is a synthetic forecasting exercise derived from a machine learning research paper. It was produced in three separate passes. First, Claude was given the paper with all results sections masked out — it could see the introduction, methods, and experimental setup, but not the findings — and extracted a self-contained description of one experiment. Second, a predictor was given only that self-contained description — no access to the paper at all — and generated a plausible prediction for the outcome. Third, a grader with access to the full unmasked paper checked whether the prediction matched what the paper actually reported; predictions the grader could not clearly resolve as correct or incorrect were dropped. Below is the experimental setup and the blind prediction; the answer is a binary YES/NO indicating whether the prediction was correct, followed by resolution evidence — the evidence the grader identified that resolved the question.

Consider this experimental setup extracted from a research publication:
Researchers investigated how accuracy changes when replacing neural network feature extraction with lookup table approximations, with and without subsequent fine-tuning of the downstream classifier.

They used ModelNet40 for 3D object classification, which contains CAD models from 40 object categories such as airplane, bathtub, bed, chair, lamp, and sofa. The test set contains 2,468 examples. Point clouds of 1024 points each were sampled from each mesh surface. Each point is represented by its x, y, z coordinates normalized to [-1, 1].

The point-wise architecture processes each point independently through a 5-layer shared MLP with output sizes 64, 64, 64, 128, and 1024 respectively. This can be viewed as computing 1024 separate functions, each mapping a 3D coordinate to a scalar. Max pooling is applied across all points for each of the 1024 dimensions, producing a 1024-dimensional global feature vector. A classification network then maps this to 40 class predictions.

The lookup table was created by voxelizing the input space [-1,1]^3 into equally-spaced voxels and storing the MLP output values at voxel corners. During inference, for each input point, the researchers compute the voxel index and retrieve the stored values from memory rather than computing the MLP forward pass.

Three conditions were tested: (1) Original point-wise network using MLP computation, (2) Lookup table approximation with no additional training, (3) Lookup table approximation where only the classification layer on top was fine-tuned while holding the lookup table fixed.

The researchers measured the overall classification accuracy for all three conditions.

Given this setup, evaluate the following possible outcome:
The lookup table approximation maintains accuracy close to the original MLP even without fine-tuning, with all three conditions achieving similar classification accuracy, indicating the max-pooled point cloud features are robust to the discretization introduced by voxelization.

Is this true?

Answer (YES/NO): NO